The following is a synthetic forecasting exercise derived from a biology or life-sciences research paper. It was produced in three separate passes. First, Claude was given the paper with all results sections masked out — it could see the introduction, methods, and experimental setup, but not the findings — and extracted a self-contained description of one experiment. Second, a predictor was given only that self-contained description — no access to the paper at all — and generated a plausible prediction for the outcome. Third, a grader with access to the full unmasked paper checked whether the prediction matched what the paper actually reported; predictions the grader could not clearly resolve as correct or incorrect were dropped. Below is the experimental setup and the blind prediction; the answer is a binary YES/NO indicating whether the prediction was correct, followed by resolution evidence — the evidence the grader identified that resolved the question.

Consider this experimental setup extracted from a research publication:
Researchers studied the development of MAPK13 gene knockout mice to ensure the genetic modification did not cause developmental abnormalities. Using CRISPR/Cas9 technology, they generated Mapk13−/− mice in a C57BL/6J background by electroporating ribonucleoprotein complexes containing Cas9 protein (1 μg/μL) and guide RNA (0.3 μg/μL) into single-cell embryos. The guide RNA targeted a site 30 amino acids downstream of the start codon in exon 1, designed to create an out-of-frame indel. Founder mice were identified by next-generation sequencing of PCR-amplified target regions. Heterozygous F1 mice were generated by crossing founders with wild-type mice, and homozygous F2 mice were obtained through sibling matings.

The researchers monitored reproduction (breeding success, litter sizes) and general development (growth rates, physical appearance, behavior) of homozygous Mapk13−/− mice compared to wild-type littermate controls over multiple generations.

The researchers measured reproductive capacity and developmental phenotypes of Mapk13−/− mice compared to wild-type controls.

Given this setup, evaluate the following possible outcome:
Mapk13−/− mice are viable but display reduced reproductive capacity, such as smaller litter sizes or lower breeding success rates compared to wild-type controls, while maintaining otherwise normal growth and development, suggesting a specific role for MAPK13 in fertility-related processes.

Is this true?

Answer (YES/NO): NO